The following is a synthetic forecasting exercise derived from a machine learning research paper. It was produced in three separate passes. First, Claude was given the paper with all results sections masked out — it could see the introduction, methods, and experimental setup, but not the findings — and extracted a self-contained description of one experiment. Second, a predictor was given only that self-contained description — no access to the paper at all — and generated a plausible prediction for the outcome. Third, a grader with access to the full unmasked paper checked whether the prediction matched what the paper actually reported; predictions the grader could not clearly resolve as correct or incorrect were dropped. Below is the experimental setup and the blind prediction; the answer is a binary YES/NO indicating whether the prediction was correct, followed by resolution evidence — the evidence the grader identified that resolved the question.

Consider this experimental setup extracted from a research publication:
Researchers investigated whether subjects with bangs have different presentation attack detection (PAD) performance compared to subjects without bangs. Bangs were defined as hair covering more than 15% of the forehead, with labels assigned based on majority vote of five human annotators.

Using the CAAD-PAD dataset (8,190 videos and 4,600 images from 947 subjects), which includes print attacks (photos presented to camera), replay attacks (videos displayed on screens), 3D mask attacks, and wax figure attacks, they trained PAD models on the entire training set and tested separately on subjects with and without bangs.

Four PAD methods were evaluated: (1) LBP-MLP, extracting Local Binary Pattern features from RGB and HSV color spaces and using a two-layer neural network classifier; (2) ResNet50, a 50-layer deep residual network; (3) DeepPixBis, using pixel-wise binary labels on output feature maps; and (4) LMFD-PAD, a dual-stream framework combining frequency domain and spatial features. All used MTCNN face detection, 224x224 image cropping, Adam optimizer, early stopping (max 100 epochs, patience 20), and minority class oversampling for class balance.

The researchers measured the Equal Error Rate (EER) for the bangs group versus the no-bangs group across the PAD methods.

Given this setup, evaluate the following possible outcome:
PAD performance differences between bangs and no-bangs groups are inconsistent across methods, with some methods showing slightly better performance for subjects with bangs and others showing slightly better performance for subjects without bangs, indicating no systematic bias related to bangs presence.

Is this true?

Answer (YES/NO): NO